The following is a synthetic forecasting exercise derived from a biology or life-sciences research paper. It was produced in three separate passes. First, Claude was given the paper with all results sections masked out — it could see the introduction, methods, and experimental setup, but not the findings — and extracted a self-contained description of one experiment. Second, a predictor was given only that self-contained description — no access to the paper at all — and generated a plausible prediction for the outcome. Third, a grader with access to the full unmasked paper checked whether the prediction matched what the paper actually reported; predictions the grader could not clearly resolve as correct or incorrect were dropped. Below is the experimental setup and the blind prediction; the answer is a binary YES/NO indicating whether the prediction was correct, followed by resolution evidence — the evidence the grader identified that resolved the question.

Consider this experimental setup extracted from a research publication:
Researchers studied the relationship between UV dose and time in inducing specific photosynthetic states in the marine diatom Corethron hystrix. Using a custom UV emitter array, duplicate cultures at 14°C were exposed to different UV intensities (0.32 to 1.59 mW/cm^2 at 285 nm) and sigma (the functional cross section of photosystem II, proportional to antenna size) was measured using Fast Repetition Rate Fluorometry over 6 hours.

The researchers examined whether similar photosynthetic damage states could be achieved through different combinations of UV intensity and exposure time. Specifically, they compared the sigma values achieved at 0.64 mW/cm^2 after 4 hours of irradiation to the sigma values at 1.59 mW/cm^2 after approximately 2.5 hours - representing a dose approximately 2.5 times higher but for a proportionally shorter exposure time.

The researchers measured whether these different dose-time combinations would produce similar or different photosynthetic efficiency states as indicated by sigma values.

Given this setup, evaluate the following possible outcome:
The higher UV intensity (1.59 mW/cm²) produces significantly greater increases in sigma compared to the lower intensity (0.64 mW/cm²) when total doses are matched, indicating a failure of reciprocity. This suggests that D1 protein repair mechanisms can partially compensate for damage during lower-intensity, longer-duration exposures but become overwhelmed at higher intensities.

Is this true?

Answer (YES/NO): NO